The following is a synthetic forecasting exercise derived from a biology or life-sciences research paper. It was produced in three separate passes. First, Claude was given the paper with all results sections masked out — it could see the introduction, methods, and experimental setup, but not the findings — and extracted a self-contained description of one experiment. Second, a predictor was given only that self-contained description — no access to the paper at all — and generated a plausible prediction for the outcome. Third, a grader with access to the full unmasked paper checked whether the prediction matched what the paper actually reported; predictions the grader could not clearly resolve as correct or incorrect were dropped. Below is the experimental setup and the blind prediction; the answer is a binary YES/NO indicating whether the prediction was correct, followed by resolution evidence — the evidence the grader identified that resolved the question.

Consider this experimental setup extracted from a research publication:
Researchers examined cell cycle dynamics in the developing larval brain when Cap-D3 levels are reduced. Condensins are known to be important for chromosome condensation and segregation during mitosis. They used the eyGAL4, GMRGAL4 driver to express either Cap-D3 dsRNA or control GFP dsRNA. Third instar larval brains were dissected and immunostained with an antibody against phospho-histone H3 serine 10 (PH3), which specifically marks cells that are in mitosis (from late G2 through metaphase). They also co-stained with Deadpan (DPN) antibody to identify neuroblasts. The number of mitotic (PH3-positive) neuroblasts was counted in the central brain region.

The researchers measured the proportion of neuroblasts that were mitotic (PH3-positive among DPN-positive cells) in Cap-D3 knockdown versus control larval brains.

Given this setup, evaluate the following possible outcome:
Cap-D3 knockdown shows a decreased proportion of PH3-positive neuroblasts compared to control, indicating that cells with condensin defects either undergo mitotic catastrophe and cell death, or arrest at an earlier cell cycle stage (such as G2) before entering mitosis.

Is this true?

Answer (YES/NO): NO